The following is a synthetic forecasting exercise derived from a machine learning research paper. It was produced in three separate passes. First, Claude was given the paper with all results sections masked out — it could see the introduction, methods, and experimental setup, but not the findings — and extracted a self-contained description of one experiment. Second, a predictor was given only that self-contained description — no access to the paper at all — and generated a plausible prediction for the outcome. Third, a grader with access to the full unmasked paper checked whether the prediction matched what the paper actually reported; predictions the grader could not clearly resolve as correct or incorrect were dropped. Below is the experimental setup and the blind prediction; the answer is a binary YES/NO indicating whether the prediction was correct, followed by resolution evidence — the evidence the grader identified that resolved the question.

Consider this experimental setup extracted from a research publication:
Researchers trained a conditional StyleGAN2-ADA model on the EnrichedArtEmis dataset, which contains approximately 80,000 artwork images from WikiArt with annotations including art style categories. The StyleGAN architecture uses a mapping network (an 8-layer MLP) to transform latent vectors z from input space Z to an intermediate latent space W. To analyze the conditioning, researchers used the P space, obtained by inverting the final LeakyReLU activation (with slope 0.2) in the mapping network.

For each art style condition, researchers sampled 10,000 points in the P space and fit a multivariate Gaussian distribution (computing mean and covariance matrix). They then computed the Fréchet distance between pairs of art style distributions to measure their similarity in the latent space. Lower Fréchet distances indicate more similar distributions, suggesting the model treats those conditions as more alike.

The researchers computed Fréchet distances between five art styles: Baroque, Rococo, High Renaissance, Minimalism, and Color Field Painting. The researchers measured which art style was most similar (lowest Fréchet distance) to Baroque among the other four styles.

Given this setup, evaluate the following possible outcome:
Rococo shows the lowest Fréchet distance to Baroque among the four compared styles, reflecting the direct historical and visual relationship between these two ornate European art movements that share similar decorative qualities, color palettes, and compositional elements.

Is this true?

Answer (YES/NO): YES